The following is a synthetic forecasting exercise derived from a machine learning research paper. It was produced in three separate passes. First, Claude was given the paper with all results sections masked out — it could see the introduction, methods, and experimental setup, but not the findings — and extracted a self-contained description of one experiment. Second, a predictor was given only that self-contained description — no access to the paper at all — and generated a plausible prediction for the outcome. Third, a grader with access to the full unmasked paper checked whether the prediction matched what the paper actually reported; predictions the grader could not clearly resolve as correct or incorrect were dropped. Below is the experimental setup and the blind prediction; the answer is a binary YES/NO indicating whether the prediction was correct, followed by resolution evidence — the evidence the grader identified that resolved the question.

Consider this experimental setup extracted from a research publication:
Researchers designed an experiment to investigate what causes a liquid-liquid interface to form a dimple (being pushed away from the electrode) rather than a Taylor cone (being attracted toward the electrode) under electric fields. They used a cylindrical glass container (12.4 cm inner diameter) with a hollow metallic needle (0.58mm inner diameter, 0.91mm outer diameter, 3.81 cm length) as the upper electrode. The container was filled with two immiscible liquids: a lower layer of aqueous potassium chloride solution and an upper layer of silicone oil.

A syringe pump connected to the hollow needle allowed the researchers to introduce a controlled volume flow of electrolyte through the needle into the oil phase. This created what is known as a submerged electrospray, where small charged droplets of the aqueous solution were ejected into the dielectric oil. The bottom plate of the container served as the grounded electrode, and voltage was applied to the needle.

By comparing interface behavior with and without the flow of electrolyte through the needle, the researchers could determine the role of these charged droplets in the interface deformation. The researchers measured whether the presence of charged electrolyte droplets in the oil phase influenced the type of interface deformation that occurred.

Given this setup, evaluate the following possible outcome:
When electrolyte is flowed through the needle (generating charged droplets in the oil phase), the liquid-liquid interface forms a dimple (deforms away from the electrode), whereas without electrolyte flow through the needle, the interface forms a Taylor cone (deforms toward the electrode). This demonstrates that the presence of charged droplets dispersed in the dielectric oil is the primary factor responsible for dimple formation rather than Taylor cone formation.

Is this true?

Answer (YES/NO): NO